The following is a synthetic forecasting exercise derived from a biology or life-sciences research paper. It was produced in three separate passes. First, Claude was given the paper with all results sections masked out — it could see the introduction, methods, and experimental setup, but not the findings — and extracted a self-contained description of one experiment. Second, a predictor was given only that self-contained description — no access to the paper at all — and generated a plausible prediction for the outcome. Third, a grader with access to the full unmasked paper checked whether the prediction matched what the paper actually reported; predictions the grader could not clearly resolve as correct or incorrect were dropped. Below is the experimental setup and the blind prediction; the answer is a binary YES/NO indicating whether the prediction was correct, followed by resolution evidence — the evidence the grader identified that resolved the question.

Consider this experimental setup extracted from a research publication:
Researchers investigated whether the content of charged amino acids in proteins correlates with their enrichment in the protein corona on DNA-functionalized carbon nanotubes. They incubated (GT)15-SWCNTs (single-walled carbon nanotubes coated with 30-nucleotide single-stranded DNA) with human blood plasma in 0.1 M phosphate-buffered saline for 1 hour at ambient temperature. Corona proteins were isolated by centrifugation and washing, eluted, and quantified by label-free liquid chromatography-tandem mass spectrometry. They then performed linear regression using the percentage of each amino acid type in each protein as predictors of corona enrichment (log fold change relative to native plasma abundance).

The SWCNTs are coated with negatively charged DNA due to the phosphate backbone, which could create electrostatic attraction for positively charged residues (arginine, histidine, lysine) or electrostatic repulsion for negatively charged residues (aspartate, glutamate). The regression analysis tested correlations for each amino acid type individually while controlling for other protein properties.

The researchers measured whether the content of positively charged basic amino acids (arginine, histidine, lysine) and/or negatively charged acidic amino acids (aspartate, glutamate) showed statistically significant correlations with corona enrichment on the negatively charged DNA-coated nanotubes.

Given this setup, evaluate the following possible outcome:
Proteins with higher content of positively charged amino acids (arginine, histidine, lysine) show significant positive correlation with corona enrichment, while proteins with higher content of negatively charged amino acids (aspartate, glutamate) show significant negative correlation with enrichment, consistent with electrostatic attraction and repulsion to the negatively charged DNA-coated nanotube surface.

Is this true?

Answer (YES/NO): NO